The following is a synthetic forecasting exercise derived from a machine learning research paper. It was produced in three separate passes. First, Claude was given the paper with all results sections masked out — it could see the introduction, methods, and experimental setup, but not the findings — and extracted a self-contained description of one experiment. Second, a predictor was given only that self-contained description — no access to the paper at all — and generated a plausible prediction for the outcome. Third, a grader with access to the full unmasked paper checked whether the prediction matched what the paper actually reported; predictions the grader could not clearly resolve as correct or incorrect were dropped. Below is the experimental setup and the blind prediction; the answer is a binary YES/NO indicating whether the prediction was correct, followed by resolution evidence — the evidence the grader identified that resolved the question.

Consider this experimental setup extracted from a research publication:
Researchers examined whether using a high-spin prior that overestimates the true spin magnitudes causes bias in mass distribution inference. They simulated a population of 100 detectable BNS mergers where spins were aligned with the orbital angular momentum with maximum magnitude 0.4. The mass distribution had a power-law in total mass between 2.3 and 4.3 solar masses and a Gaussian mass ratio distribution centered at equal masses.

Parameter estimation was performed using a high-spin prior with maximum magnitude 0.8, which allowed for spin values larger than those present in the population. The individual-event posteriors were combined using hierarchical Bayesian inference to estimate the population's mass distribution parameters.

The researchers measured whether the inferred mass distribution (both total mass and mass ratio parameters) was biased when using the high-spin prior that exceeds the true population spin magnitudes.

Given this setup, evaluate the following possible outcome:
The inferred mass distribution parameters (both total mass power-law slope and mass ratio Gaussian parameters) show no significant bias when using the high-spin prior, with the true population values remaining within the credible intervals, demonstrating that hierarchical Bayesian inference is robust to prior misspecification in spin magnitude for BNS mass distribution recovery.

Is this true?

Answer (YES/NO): YES